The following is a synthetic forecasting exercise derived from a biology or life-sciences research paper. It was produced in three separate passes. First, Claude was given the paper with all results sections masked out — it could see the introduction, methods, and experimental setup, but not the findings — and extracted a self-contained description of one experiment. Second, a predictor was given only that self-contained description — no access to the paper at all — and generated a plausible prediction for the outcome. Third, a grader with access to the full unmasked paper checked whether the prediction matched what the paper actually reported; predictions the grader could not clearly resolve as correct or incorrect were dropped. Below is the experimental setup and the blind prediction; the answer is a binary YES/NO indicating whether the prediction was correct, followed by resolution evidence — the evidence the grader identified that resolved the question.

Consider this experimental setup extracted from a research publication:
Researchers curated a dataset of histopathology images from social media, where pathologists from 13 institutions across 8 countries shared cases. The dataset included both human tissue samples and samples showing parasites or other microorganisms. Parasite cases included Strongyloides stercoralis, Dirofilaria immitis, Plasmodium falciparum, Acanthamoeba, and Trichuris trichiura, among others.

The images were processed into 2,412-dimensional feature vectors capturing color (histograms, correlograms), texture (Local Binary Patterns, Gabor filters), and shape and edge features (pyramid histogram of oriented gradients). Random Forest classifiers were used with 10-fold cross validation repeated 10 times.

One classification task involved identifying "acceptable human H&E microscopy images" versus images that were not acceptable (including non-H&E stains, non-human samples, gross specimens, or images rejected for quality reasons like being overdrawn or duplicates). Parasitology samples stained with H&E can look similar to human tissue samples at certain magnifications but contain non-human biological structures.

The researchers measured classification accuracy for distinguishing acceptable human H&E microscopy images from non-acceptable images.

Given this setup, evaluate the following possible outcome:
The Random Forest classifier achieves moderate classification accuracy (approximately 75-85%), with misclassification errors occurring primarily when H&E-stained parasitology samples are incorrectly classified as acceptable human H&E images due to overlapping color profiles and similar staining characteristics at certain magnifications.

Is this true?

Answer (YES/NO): NO